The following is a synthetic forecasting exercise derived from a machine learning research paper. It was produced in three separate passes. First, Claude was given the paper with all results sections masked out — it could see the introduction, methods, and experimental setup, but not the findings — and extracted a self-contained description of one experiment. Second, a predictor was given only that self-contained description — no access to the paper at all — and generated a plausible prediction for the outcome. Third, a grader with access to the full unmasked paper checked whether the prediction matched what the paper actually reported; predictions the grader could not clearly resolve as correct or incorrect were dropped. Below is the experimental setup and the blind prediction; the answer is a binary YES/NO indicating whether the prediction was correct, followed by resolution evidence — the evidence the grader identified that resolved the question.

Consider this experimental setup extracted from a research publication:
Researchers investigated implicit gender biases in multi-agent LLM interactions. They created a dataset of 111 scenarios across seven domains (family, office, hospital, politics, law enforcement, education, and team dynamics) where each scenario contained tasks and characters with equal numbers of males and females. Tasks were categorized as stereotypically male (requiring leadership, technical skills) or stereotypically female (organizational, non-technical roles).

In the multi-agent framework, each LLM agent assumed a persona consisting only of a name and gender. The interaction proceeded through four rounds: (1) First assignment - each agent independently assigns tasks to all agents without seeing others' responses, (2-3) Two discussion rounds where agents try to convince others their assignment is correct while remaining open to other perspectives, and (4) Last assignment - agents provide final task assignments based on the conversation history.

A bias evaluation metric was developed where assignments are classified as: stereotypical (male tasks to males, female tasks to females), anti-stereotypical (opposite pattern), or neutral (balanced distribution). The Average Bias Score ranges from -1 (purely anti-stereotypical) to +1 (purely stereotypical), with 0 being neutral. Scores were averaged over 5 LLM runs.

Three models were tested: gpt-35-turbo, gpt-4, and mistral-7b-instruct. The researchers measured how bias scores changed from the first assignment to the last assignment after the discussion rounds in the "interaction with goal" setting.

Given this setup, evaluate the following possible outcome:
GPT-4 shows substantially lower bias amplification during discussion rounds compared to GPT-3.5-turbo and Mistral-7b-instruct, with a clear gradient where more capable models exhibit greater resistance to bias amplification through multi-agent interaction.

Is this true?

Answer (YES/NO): NO